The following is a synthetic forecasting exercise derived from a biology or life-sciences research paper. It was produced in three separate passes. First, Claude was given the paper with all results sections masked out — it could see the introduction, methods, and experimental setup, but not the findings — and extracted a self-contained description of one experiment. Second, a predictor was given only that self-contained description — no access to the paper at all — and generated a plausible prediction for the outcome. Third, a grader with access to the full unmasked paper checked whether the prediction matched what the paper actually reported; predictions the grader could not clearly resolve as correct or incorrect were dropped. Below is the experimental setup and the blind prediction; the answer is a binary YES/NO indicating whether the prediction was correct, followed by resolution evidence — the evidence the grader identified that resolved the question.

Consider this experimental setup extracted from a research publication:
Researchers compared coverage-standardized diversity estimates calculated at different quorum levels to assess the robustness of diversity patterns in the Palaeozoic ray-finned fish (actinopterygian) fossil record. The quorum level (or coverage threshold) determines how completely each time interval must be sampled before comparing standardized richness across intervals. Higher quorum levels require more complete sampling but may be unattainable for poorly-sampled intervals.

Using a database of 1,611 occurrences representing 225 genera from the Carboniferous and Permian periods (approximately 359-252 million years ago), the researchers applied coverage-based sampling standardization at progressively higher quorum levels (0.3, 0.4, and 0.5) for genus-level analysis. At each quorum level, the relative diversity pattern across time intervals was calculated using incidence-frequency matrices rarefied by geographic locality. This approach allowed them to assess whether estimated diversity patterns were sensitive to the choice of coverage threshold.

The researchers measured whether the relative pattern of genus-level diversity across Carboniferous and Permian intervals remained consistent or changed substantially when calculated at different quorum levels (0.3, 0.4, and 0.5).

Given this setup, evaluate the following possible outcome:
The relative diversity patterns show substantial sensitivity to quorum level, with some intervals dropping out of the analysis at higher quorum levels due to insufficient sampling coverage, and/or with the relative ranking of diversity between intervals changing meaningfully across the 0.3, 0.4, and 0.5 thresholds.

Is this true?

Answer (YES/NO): YES